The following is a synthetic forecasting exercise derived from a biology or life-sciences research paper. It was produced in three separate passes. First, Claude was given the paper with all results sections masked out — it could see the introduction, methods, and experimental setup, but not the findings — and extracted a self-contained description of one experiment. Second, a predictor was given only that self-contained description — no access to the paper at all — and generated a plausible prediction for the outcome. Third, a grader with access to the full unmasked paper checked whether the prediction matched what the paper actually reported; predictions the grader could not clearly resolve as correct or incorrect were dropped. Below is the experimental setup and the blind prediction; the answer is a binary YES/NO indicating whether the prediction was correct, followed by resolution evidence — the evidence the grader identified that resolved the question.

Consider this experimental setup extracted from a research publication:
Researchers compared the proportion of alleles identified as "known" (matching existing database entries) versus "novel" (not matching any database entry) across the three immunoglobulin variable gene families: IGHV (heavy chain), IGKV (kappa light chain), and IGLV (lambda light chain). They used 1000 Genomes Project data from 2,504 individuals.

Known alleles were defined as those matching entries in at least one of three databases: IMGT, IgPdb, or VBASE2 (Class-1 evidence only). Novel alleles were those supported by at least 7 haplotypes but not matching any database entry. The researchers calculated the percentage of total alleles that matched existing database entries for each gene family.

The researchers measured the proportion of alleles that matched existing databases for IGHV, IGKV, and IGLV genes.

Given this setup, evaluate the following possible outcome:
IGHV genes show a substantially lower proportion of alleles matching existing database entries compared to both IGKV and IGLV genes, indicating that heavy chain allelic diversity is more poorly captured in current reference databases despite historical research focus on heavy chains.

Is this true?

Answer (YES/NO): NO